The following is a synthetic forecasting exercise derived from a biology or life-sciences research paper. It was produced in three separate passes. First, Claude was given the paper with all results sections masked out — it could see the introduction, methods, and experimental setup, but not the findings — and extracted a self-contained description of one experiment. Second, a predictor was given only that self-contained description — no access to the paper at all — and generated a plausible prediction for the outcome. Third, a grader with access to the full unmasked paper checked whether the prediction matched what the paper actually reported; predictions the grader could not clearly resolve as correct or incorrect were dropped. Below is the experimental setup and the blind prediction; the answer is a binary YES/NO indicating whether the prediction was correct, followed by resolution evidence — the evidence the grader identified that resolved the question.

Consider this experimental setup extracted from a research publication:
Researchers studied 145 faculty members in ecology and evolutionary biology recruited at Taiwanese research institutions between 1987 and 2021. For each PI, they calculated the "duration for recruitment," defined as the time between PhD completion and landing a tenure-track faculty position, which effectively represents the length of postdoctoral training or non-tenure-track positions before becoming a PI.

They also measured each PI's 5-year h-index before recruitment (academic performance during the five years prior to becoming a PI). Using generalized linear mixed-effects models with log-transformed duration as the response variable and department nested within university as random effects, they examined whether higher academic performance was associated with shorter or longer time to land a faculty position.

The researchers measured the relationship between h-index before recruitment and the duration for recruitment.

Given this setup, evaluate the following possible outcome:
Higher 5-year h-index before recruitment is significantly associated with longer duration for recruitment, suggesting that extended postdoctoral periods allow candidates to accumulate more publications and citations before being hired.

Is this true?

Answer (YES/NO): NO